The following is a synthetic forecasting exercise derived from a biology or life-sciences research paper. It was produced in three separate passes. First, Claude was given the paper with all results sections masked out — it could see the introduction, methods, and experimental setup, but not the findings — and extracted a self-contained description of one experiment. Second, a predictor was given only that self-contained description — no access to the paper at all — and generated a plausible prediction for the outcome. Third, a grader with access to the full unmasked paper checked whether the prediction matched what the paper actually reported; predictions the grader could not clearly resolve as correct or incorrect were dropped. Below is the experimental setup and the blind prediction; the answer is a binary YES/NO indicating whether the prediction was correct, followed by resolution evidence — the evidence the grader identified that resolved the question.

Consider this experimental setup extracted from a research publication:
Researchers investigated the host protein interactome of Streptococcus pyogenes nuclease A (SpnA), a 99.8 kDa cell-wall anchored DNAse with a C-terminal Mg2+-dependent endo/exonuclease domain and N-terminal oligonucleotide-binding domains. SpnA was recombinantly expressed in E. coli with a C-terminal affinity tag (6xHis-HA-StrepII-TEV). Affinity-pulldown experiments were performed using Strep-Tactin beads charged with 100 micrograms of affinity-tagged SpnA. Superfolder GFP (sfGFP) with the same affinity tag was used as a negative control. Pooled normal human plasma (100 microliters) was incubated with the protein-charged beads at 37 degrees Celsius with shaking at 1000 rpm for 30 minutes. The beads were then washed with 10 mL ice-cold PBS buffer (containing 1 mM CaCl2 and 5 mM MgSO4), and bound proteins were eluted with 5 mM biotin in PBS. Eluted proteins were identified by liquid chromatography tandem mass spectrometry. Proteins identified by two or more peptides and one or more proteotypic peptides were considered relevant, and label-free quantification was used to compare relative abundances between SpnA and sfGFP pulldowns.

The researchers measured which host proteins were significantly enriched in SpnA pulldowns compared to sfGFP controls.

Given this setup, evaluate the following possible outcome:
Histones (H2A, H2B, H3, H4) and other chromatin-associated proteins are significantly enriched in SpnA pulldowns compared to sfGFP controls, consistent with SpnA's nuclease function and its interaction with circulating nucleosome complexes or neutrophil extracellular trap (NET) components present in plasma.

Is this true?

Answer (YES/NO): NO